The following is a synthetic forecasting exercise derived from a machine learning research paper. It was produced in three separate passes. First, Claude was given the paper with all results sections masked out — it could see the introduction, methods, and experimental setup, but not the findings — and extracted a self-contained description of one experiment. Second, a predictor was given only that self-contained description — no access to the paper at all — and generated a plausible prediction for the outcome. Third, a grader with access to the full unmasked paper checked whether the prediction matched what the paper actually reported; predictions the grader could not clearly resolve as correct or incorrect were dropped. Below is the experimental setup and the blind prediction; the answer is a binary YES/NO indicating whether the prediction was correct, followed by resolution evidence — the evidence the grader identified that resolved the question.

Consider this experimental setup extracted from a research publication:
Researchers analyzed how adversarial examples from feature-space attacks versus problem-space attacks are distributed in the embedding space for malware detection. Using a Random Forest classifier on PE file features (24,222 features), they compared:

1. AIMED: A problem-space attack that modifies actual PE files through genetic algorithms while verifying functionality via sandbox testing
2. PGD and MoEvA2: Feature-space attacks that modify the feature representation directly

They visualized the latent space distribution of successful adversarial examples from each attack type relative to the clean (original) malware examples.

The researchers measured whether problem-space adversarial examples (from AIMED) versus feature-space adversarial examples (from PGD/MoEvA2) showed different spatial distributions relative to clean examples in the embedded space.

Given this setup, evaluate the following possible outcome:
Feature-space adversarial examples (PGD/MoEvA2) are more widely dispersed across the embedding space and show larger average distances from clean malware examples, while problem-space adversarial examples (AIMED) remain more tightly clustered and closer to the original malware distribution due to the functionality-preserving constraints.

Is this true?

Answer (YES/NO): NO